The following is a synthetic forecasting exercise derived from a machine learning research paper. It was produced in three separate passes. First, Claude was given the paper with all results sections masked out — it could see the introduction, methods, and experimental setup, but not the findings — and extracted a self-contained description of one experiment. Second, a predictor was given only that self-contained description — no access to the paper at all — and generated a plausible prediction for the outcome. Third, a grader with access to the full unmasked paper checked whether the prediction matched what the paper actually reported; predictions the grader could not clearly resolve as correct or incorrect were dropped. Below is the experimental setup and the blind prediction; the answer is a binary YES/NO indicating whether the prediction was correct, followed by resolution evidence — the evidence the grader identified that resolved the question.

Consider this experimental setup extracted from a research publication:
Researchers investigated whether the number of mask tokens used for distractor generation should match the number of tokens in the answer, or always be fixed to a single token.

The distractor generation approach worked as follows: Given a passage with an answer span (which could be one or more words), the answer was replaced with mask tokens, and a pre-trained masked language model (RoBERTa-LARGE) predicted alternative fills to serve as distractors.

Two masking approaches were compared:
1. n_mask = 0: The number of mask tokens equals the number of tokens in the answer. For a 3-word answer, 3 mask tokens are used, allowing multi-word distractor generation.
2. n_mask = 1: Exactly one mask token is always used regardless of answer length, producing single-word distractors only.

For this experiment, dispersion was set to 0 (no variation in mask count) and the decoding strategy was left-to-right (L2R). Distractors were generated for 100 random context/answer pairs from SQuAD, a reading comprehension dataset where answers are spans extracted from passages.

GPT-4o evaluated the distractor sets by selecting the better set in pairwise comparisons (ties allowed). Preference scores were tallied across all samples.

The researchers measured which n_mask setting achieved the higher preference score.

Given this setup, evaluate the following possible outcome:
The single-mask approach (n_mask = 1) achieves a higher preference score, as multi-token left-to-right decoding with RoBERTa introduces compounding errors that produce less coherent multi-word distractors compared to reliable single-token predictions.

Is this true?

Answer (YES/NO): NO